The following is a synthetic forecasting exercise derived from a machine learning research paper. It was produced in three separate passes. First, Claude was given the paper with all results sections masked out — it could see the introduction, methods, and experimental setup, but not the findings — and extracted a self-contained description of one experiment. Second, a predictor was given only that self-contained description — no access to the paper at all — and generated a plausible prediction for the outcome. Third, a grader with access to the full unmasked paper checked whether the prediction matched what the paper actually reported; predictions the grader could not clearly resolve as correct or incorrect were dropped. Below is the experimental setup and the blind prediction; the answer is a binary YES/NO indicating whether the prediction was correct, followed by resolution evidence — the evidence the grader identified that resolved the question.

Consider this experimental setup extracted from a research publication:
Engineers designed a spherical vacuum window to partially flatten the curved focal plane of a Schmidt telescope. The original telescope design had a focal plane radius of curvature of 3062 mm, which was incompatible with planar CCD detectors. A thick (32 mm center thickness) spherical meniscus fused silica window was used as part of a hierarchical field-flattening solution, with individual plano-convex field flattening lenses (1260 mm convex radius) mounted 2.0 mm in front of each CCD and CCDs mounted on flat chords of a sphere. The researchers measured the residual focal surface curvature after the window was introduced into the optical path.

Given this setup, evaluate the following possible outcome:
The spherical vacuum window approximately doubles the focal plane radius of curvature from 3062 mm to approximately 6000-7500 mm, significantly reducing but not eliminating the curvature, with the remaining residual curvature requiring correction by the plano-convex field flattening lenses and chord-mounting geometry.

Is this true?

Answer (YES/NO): NO